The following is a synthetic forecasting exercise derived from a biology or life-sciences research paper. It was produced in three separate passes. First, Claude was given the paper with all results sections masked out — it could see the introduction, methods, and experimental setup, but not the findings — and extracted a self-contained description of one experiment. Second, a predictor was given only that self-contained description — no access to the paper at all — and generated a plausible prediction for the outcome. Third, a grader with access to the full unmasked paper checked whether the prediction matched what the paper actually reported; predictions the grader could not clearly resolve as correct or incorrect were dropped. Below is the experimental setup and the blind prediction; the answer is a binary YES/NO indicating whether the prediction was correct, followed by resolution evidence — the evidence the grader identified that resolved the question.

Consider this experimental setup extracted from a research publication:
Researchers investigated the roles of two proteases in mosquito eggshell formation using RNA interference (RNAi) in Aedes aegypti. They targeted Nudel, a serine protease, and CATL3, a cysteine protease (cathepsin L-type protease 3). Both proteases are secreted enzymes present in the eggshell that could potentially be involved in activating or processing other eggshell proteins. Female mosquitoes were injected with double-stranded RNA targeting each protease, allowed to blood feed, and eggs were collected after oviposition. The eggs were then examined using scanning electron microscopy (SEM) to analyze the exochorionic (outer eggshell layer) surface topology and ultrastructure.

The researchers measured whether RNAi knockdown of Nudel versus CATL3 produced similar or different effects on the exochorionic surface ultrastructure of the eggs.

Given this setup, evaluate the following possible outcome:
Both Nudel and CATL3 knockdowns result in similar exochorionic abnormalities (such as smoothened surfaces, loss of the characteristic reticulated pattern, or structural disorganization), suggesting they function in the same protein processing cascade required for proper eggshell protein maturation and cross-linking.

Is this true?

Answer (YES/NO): NO